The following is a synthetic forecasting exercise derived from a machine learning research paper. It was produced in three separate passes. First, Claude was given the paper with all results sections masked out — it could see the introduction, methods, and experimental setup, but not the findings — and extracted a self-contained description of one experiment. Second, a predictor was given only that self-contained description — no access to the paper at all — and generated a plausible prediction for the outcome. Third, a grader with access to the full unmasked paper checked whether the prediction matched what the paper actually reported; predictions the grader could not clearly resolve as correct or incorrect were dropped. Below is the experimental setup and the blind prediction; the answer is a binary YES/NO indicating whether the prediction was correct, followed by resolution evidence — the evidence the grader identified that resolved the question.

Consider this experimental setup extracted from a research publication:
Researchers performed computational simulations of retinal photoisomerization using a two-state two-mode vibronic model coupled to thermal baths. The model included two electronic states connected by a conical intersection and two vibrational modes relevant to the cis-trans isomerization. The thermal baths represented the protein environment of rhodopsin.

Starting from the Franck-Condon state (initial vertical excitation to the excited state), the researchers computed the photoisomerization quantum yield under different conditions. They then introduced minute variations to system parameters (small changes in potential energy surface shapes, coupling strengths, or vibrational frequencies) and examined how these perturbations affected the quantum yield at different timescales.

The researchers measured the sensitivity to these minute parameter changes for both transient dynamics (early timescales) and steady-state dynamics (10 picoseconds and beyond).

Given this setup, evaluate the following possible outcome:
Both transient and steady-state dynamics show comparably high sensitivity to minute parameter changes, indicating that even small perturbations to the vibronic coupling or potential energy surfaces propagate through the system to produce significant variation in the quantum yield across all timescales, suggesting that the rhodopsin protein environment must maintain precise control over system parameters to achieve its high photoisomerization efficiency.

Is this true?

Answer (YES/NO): NO